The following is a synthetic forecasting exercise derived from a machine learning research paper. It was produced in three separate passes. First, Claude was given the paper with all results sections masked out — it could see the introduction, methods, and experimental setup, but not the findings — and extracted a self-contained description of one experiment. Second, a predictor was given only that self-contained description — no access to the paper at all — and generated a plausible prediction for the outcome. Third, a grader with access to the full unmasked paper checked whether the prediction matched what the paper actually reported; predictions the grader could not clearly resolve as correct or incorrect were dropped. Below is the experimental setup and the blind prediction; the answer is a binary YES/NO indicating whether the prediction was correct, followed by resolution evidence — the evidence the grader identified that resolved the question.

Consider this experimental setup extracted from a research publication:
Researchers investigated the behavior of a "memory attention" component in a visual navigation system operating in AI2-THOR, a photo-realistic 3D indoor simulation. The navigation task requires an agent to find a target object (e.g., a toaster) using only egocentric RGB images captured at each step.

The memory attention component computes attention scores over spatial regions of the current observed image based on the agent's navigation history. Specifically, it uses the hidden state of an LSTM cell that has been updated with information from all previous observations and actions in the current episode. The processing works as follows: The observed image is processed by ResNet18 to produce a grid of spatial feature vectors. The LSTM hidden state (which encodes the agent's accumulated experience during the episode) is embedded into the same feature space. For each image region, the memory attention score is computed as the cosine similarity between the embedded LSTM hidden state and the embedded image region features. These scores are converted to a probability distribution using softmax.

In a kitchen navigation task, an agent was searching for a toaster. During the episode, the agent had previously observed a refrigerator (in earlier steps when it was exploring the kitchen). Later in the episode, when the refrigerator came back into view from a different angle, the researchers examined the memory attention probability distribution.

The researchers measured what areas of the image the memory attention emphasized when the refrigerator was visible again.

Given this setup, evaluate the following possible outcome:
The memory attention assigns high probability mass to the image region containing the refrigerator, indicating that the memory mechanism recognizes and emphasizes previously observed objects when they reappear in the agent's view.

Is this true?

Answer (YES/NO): NO